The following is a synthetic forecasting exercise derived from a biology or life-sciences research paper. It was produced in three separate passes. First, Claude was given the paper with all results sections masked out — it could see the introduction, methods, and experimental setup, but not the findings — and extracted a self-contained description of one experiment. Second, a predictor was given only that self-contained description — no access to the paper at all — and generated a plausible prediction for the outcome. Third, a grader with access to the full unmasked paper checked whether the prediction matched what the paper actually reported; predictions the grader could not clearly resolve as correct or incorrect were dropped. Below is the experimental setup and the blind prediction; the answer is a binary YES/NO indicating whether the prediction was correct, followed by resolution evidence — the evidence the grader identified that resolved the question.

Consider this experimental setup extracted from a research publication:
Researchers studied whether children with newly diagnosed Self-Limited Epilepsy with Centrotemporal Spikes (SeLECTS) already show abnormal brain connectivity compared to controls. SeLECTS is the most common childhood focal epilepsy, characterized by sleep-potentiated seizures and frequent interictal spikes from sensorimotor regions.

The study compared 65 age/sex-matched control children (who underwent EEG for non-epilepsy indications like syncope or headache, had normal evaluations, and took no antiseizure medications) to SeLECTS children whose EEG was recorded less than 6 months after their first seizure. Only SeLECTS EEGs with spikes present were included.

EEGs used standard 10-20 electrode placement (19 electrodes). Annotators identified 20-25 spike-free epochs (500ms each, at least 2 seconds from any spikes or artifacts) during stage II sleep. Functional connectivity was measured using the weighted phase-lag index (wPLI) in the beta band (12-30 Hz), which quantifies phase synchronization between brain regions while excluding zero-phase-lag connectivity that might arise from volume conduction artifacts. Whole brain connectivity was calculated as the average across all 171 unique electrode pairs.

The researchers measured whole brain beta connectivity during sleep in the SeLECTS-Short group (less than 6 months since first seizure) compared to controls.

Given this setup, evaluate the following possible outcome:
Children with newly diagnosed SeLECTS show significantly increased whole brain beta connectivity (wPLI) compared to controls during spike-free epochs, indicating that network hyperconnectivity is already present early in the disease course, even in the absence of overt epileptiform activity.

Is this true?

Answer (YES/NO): YES